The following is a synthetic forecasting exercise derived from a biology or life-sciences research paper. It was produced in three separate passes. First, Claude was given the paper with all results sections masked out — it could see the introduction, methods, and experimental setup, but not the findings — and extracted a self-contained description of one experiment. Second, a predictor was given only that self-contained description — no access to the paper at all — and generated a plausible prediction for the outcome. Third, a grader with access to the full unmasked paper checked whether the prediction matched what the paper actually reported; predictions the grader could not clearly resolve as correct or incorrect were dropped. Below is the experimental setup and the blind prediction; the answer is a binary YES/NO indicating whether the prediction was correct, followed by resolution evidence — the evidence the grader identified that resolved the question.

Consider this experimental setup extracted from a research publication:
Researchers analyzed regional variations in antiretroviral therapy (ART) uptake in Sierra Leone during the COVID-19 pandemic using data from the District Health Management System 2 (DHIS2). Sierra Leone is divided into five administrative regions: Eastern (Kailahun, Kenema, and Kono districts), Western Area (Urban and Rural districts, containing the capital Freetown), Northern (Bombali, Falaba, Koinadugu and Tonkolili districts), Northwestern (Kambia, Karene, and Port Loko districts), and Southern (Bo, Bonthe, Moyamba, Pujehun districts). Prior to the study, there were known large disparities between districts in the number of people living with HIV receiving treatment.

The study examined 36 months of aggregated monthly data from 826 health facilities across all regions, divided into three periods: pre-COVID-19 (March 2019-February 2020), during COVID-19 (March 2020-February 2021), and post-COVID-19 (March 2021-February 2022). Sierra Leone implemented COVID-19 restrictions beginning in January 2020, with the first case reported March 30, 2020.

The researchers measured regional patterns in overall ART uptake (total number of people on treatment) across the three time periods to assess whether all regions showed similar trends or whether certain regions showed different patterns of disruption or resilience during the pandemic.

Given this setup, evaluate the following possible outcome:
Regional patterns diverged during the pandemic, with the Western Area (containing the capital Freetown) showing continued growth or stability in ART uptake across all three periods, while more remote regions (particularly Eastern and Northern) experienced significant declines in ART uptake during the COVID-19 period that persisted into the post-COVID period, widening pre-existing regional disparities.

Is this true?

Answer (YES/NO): NO